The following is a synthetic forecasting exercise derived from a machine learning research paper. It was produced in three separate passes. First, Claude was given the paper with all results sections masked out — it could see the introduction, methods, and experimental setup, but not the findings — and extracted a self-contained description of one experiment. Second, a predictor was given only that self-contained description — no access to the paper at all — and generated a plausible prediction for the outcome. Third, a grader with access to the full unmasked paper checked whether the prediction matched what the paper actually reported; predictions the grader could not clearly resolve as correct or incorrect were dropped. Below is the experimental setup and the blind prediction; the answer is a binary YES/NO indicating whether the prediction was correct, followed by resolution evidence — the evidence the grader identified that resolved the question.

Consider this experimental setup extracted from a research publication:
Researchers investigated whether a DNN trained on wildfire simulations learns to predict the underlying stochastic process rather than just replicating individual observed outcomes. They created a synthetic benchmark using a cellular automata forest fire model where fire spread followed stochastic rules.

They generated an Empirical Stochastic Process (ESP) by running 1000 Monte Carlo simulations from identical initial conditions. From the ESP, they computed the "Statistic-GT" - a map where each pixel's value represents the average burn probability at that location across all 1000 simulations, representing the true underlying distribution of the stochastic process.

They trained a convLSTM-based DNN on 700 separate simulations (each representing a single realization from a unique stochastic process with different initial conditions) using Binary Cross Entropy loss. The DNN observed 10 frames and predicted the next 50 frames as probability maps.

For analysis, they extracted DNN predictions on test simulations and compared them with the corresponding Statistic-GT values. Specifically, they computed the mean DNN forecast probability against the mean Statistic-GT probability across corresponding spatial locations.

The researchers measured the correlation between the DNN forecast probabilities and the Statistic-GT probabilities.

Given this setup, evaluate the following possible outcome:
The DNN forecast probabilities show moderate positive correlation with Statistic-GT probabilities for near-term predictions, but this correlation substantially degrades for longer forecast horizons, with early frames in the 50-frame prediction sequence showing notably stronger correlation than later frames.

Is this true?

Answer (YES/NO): NO